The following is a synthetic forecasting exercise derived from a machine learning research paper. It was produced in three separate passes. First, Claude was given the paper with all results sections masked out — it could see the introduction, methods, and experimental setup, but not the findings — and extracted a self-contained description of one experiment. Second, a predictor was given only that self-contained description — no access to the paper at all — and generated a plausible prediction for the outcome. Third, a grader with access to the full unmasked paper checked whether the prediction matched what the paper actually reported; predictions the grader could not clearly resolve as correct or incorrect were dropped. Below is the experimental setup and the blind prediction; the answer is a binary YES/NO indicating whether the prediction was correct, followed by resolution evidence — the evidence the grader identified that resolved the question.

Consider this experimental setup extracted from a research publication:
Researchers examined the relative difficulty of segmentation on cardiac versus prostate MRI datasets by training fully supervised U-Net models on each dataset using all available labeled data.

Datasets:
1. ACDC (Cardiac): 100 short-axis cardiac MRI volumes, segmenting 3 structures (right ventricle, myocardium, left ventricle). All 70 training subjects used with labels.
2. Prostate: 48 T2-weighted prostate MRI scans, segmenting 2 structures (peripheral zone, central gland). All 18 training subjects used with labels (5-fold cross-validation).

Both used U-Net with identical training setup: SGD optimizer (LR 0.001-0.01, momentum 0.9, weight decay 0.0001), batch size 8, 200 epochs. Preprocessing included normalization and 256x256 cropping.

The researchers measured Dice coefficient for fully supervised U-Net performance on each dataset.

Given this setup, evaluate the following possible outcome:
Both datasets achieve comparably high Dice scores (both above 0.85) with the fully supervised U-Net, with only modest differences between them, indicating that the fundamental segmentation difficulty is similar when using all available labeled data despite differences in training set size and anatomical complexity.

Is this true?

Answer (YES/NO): NO